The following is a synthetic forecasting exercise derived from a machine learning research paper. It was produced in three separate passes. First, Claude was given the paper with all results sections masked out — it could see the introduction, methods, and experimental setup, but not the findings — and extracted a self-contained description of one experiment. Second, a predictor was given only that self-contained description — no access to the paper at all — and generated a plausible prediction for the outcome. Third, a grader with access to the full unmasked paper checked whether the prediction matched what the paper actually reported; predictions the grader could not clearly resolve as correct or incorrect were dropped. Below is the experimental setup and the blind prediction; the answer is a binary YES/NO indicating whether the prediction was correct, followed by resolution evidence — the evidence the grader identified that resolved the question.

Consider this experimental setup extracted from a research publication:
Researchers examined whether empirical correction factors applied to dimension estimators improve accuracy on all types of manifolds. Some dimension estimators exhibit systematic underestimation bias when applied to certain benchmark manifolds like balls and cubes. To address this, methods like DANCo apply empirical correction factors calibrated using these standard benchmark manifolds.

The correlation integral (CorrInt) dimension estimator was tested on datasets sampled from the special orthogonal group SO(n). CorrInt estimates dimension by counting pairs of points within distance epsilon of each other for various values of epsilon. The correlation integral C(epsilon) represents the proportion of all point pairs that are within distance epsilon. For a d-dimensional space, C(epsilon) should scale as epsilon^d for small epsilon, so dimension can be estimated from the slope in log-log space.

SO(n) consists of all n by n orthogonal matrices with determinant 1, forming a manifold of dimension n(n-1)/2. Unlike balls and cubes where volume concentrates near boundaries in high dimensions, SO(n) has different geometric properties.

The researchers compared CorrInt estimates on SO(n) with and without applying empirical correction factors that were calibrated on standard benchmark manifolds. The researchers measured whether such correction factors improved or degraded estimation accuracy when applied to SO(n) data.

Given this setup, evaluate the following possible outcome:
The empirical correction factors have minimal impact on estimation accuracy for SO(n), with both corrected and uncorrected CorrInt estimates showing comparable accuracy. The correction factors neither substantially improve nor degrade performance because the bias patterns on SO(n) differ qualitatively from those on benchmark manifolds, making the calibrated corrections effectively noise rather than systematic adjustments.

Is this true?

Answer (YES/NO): NO